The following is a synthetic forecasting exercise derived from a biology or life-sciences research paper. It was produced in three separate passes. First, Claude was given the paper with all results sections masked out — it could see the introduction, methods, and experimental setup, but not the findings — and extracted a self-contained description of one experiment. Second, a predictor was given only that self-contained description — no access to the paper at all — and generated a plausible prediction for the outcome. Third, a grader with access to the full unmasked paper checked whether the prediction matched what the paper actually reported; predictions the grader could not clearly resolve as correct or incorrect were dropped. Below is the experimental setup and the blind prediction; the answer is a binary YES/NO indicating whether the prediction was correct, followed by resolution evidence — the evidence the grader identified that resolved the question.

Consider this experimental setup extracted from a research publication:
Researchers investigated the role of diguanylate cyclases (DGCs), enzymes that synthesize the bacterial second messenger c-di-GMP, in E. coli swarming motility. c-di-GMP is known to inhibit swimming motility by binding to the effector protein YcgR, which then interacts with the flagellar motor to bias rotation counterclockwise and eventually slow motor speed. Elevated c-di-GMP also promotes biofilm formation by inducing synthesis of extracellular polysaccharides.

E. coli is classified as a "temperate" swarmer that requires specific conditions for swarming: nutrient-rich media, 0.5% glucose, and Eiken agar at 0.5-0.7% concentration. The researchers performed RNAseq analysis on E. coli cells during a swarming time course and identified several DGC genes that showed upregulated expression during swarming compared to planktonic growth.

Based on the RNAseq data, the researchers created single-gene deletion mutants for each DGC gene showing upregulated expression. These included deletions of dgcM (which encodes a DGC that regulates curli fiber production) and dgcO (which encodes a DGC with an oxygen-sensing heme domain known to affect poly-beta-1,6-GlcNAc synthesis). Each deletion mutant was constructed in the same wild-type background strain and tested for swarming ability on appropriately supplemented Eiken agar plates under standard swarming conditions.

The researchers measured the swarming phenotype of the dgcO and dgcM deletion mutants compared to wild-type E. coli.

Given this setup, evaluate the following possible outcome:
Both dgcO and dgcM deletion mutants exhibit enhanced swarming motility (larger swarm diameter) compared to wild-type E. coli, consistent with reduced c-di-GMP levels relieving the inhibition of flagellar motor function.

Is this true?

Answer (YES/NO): NO